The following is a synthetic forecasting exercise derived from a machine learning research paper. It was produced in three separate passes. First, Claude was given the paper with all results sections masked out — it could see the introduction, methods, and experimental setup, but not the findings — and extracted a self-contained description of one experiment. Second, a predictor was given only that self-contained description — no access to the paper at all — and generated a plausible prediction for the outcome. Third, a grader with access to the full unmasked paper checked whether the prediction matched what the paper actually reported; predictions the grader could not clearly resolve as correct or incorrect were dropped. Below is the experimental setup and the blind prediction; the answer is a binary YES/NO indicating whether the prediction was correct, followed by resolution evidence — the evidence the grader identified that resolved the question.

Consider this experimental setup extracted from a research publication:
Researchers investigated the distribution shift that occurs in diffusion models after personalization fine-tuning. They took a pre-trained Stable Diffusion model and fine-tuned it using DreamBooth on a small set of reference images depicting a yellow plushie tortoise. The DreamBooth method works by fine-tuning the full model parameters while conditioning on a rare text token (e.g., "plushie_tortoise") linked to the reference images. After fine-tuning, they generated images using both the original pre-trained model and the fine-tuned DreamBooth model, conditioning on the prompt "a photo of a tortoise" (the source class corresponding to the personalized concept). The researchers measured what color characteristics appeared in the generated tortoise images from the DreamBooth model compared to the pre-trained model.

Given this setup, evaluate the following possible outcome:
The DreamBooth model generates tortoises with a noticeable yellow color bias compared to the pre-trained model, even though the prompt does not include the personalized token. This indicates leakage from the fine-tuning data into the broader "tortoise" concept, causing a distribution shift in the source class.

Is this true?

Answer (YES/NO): YES